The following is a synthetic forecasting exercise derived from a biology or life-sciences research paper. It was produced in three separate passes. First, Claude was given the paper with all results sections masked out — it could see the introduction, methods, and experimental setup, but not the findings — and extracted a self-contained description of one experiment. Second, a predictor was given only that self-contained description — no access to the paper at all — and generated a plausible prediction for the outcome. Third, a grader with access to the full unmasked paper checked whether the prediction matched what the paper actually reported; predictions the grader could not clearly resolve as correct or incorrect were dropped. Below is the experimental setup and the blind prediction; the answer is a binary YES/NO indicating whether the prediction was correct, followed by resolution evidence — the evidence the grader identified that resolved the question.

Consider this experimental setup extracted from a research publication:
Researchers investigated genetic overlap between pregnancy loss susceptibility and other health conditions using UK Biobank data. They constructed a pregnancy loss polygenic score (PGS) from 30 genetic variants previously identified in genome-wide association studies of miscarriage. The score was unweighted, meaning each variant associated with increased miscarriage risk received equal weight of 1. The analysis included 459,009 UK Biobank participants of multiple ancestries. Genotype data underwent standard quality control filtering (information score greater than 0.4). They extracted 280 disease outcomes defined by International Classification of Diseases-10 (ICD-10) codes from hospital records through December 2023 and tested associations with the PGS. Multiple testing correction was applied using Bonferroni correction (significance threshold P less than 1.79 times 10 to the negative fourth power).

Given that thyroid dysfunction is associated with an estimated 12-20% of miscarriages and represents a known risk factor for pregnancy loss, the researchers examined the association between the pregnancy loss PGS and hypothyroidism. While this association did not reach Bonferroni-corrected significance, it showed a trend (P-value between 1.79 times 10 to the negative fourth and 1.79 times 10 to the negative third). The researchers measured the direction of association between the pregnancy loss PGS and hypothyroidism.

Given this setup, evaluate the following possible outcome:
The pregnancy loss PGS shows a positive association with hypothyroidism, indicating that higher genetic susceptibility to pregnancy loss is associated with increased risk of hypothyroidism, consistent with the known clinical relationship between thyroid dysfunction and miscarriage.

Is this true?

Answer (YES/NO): NO